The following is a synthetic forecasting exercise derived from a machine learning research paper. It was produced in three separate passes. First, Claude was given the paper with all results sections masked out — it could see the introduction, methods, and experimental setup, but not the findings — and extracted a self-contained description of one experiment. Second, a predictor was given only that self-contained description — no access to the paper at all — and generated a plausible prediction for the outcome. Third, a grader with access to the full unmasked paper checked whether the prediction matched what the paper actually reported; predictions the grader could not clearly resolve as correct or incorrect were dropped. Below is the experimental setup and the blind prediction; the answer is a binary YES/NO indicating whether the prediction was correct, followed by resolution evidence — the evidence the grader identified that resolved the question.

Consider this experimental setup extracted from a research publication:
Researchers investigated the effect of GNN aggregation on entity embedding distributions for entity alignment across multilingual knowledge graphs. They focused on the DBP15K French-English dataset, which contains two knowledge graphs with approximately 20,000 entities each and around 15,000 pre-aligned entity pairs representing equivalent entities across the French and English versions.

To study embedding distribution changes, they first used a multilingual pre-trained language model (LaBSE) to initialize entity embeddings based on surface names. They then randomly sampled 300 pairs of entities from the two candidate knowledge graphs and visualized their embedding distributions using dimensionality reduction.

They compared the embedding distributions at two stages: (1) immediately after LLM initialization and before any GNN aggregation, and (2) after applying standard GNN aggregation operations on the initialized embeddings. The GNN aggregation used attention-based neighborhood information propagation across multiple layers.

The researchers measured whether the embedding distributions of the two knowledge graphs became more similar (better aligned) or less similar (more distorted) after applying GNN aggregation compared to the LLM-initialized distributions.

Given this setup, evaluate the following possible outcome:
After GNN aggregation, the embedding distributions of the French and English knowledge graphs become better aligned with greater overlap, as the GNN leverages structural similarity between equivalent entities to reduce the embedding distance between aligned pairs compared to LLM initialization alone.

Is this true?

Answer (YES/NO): NO